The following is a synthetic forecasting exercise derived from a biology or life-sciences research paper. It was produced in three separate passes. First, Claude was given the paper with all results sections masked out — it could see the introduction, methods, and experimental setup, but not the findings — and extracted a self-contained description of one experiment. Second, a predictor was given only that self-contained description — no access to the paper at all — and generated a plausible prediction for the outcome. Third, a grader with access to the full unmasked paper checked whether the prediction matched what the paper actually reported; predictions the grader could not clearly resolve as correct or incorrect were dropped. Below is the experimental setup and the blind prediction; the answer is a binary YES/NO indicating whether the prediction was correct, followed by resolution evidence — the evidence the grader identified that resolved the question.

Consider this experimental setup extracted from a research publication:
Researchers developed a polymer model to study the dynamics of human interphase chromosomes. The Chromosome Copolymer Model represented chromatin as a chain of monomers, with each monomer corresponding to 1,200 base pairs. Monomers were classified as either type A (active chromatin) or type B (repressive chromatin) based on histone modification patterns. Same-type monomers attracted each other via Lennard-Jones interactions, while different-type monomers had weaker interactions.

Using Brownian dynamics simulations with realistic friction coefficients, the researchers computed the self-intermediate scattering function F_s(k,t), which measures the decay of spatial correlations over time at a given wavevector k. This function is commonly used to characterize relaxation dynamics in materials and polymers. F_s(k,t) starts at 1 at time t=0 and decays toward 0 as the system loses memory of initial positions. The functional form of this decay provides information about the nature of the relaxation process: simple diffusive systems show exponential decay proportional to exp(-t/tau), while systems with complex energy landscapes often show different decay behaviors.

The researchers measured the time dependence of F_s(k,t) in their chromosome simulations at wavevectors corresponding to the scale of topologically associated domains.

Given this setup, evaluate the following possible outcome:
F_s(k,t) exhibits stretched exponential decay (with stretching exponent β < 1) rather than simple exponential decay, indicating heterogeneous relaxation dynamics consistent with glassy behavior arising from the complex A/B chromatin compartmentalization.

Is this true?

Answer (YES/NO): YES